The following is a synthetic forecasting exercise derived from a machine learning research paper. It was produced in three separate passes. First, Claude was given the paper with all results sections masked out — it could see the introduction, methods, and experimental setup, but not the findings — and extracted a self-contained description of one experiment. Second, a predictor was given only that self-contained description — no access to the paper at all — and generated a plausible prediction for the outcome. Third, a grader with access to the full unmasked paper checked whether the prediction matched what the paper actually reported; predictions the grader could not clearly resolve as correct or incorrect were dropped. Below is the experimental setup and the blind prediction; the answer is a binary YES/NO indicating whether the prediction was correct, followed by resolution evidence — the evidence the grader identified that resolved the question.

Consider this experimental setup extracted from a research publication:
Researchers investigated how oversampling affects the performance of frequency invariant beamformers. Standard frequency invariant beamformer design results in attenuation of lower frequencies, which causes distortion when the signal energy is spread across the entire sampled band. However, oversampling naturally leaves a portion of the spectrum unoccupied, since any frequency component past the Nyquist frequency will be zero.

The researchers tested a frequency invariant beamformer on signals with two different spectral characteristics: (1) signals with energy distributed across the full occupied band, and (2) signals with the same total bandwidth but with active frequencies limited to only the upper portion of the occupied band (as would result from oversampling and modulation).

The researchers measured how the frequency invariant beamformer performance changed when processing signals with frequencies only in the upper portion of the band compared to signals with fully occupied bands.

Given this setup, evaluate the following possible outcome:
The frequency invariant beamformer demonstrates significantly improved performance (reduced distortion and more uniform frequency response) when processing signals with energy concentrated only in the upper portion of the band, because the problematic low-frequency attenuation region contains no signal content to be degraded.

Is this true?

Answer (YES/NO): YES